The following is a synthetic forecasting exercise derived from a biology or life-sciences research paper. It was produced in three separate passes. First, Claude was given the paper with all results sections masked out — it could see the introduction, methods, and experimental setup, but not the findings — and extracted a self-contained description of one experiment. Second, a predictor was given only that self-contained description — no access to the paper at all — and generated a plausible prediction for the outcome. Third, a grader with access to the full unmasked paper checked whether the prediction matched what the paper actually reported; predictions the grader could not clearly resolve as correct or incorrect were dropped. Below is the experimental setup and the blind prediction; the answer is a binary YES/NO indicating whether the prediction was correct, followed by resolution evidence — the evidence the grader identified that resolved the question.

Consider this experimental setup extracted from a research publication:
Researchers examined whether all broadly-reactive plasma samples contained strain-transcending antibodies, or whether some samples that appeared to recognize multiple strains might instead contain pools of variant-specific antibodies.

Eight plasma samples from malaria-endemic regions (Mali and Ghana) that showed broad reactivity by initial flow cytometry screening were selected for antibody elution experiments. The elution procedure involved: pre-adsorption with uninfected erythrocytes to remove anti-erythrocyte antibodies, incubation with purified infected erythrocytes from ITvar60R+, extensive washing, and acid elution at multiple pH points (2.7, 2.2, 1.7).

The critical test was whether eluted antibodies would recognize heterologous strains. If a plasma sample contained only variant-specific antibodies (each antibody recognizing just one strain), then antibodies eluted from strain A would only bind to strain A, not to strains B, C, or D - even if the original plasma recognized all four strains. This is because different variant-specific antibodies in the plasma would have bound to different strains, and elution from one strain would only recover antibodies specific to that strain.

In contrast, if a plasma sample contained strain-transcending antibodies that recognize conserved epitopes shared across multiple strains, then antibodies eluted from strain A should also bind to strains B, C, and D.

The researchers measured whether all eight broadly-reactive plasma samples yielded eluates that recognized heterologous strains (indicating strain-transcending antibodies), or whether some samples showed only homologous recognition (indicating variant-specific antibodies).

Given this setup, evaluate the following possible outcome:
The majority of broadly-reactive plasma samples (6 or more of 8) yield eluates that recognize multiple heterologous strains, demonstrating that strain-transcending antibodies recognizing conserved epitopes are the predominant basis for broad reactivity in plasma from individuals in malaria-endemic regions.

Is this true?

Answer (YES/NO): NO